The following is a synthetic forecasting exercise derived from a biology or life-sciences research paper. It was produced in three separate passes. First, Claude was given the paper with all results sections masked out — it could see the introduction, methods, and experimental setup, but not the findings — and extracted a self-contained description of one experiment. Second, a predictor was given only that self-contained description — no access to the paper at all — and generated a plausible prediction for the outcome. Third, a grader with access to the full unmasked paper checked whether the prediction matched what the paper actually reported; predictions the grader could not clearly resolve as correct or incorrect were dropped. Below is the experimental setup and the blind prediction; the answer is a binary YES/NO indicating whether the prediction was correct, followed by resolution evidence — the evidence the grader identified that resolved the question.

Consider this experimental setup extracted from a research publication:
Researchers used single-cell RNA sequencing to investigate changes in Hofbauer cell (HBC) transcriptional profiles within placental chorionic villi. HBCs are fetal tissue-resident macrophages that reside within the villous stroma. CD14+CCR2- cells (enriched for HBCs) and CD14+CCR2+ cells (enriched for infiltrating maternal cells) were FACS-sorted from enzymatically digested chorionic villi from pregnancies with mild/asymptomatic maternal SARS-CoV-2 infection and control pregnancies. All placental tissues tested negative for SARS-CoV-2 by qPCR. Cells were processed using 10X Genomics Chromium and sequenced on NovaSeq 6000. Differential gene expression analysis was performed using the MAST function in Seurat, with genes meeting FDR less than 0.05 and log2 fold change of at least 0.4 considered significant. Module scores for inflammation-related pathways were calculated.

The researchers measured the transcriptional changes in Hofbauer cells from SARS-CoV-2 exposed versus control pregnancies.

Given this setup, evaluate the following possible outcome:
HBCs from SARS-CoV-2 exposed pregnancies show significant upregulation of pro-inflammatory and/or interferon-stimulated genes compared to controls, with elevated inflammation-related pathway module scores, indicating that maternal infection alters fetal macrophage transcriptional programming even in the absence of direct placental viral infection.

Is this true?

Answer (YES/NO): YES